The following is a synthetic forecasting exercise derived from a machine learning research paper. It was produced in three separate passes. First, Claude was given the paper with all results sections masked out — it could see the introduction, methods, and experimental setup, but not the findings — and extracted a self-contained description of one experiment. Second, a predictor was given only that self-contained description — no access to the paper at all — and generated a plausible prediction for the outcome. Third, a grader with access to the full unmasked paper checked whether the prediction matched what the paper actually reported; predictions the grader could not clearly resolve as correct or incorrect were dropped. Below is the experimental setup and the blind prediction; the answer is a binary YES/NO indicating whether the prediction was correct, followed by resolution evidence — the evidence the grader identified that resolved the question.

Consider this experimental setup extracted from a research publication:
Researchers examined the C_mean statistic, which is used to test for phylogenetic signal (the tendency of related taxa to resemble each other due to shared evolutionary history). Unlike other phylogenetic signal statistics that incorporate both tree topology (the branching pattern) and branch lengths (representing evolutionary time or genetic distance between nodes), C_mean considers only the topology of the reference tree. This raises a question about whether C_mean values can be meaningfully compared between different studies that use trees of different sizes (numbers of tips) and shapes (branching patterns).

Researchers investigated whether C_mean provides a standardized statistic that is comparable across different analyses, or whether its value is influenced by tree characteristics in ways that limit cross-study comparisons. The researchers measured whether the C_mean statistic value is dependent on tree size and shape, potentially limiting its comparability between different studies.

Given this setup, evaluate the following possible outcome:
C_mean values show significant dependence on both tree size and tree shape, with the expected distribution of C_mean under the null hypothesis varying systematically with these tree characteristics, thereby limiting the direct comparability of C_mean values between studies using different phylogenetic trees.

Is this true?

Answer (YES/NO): YES